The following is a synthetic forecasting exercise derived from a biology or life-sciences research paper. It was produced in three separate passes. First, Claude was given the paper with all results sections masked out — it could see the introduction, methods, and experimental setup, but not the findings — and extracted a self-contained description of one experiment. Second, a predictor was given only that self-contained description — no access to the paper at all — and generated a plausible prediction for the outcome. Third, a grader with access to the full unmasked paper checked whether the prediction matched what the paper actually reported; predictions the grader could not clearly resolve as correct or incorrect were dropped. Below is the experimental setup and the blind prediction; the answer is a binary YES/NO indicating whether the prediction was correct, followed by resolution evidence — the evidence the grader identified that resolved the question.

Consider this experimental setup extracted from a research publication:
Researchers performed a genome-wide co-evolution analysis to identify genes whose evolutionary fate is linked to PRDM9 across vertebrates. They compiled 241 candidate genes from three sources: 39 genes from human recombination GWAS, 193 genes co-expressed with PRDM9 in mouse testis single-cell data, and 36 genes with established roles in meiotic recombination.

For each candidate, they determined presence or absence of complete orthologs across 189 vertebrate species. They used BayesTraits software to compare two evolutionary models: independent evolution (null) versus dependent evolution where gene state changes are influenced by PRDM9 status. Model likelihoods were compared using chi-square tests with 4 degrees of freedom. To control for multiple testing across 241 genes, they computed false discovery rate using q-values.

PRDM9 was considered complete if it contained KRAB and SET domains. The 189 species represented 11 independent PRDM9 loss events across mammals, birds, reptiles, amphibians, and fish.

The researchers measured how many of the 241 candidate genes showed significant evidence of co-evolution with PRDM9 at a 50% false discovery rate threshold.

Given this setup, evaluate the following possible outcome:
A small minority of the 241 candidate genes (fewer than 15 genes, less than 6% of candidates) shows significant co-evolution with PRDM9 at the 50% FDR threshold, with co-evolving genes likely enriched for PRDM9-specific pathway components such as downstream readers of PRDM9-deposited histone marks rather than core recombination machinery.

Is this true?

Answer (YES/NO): YES